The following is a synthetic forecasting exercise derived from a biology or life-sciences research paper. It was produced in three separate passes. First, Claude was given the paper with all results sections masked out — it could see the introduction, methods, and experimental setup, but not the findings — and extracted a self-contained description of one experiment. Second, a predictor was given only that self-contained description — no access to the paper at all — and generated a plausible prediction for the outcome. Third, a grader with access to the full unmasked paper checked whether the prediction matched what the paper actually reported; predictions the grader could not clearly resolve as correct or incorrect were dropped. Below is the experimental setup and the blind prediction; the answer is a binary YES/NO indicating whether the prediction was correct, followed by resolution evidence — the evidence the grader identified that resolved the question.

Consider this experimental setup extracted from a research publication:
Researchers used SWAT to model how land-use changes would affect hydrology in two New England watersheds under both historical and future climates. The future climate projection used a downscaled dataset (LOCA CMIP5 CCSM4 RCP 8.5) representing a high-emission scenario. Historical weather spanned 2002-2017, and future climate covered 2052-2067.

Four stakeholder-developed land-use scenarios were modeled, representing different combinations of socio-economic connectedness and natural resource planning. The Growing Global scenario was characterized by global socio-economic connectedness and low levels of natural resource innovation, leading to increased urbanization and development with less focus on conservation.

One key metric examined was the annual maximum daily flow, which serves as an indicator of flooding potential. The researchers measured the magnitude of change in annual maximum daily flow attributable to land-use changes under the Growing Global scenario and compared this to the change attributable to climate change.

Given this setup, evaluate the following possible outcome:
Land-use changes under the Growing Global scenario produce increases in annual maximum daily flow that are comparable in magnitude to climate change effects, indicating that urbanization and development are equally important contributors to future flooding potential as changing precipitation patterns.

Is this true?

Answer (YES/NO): YES